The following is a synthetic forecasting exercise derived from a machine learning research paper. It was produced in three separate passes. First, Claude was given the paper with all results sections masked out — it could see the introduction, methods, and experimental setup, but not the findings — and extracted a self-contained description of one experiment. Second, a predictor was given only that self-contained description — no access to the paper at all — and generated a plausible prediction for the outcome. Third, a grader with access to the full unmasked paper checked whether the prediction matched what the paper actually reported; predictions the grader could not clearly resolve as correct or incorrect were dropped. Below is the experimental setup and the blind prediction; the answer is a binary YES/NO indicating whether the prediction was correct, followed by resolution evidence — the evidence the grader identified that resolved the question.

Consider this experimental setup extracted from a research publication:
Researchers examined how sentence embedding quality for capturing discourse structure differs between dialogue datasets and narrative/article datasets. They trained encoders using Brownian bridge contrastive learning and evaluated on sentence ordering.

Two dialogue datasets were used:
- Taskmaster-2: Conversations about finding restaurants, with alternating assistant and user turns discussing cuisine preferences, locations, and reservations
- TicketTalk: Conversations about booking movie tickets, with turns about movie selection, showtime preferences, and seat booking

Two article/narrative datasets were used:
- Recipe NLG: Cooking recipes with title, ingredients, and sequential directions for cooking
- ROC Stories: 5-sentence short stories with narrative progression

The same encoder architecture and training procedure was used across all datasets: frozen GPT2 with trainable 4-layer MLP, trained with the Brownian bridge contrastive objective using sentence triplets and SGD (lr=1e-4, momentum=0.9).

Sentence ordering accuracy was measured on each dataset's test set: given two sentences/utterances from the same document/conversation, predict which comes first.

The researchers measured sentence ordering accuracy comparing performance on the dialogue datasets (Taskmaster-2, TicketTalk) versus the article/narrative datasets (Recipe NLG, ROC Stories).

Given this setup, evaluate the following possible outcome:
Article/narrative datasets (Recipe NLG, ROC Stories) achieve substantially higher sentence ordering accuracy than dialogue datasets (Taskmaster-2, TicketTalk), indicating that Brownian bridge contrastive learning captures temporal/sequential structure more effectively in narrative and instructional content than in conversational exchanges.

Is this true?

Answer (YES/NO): NO